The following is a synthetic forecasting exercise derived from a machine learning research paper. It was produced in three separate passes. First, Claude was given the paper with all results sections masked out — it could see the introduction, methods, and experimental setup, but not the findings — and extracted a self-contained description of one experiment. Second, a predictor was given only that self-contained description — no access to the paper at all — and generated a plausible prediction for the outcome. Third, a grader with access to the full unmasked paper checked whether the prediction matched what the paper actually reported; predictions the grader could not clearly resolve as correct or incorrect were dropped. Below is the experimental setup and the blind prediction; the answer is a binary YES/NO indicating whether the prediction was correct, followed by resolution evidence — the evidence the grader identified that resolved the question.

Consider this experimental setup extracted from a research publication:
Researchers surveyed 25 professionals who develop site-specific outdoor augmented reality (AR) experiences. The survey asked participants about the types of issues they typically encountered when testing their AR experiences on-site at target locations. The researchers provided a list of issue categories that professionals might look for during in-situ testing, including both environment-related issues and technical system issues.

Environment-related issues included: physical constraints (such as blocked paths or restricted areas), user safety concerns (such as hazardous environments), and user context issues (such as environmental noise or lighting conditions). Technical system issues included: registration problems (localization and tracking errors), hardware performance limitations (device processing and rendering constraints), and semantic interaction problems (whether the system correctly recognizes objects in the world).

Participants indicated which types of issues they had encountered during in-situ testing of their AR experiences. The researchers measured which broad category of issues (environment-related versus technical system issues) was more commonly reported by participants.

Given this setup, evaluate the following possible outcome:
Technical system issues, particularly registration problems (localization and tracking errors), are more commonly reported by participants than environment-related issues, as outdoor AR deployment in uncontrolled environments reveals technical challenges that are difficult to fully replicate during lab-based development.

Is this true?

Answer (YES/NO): NO